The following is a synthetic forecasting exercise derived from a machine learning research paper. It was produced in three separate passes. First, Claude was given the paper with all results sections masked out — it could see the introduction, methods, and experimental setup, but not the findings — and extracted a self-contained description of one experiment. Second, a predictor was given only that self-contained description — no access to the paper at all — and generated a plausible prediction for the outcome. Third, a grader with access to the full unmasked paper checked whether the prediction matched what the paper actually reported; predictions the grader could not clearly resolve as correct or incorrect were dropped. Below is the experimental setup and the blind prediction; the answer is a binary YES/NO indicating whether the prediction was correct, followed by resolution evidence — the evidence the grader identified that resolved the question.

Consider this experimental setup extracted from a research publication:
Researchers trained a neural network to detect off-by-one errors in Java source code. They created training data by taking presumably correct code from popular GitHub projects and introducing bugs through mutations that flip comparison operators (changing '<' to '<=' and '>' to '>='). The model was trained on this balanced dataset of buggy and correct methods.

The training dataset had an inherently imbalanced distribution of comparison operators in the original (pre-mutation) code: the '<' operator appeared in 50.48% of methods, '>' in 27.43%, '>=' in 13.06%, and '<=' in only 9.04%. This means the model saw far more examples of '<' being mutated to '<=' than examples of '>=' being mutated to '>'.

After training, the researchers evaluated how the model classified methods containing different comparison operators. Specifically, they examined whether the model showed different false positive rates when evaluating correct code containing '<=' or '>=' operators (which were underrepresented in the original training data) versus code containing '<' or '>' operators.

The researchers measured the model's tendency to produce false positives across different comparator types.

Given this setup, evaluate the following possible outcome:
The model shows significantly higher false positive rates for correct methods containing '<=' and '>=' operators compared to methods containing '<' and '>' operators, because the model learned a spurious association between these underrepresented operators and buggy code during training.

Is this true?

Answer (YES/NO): YES